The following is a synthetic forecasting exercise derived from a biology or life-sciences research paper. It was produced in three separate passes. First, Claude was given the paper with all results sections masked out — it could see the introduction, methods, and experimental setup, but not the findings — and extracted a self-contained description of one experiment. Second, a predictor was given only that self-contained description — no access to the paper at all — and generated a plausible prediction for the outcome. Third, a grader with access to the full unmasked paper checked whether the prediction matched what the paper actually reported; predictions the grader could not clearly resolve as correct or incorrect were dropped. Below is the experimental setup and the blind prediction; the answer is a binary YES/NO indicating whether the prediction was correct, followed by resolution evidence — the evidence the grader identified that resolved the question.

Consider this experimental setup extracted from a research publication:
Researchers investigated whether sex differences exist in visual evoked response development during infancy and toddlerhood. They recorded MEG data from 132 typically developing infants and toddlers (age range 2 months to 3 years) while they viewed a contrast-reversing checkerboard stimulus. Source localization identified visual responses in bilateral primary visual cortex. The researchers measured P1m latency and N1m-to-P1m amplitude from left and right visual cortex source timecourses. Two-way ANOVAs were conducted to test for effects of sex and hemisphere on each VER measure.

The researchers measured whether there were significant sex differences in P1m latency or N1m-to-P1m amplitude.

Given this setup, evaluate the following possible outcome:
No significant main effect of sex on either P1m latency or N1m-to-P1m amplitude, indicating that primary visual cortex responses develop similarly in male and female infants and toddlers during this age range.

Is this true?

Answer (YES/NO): YES